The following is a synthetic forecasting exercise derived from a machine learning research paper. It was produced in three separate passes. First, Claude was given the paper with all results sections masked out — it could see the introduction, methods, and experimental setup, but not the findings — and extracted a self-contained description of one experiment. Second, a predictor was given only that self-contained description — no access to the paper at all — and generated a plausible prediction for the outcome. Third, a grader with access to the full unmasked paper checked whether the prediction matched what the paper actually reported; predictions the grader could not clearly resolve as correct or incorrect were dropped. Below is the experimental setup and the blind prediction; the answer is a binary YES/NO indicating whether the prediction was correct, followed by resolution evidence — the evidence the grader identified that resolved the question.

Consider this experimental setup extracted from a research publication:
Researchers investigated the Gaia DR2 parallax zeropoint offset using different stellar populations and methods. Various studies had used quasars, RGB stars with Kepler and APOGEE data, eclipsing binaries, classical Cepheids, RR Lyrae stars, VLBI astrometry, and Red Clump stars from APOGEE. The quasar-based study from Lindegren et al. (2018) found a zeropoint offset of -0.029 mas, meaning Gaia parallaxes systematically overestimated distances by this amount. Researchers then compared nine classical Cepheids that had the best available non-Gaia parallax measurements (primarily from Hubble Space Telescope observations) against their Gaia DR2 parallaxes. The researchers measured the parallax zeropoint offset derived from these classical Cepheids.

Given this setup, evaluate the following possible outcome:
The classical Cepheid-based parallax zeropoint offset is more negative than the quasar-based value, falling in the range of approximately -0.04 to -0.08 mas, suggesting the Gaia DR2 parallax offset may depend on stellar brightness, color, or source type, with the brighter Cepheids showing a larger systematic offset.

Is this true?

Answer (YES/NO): YES